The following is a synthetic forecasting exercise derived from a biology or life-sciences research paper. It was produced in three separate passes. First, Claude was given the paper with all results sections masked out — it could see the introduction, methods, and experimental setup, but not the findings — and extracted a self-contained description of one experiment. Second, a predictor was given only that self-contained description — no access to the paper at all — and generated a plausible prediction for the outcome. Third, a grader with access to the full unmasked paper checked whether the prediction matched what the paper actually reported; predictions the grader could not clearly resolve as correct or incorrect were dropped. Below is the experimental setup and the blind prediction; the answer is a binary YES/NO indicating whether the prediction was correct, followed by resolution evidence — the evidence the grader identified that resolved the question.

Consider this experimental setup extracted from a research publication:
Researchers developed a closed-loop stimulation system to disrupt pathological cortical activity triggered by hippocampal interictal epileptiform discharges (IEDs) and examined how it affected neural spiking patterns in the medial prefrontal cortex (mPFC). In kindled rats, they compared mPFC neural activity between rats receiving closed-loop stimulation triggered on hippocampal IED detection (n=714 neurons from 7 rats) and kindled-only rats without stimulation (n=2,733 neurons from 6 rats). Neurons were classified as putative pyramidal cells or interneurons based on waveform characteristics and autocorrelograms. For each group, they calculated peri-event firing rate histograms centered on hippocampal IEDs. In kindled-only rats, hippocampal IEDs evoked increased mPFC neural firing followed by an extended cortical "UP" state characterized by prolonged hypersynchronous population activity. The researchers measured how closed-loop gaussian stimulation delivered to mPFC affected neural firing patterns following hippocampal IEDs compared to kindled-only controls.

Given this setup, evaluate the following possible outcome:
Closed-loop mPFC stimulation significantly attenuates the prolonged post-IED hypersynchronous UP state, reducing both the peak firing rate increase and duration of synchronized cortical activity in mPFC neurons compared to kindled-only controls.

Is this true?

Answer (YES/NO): YES